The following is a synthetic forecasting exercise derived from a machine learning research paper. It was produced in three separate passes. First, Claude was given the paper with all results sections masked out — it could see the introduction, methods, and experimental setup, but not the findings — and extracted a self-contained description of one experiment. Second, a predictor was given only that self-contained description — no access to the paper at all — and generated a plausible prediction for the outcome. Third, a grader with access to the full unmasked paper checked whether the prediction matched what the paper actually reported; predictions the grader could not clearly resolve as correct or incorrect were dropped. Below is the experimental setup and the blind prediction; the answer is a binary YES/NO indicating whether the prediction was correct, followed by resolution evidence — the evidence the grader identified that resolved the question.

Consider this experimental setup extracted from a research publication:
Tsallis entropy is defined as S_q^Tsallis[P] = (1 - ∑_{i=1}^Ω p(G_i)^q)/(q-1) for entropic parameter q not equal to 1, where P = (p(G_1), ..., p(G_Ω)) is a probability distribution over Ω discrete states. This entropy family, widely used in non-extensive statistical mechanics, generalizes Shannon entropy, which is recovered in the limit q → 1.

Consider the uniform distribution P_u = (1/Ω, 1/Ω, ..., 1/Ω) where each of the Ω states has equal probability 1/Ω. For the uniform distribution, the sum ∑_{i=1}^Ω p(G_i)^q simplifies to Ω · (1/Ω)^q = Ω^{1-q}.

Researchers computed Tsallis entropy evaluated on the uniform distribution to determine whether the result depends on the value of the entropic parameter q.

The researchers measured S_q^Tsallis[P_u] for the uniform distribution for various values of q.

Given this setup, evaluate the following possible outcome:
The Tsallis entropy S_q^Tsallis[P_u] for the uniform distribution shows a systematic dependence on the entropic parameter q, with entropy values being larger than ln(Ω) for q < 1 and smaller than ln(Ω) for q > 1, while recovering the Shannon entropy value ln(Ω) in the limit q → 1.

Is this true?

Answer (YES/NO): NO